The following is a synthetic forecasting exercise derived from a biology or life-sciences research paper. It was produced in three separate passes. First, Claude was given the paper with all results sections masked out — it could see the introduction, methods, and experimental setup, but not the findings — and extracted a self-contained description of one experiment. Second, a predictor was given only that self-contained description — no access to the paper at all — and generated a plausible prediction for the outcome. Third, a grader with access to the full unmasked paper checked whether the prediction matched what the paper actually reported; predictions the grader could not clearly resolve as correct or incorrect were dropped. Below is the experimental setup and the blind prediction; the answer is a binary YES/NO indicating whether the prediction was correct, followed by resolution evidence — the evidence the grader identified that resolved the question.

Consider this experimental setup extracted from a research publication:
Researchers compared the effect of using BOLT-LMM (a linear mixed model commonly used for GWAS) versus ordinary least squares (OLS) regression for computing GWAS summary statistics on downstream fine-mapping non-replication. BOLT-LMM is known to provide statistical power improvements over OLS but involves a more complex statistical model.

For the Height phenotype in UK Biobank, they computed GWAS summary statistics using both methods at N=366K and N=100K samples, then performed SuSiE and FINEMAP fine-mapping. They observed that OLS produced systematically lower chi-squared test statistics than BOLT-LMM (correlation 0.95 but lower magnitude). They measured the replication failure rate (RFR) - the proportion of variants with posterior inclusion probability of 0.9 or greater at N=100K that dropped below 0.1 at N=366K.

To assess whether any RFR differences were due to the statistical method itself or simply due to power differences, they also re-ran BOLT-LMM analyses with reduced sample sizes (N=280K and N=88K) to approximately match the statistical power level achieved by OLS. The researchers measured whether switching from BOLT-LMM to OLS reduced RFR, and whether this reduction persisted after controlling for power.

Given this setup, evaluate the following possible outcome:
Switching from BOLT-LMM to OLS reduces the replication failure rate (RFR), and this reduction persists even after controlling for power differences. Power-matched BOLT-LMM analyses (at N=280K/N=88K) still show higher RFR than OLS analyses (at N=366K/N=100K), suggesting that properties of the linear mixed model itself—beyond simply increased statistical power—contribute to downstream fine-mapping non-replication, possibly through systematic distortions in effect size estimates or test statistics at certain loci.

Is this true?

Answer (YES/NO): NO